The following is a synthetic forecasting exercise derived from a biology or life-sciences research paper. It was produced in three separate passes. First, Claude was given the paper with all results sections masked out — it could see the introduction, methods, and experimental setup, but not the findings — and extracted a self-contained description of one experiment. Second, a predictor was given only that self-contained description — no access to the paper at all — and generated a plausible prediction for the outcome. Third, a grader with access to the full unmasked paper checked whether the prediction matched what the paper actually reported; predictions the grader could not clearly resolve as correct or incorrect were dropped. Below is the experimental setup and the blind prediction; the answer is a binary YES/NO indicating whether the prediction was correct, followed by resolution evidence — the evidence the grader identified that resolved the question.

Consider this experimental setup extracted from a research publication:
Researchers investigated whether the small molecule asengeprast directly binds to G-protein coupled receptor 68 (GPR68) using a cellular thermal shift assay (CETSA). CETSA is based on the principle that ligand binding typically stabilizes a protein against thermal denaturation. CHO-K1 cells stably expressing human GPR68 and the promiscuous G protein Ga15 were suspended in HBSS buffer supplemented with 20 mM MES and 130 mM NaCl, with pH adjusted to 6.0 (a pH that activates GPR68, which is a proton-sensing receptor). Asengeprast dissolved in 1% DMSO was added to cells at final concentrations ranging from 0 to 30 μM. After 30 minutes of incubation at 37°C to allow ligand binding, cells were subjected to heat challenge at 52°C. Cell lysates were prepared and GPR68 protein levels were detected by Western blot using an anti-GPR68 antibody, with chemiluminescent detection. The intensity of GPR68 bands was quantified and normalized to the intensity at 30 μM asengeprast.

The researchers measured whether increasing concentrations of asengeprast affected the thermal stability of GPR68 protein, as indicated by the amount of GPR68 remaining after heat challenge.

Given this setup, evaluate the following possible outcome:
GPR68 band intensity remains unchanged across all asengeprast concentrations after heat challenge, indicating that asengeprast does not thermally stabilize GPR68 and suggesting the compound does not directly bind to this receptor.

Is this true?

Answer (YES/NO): NO